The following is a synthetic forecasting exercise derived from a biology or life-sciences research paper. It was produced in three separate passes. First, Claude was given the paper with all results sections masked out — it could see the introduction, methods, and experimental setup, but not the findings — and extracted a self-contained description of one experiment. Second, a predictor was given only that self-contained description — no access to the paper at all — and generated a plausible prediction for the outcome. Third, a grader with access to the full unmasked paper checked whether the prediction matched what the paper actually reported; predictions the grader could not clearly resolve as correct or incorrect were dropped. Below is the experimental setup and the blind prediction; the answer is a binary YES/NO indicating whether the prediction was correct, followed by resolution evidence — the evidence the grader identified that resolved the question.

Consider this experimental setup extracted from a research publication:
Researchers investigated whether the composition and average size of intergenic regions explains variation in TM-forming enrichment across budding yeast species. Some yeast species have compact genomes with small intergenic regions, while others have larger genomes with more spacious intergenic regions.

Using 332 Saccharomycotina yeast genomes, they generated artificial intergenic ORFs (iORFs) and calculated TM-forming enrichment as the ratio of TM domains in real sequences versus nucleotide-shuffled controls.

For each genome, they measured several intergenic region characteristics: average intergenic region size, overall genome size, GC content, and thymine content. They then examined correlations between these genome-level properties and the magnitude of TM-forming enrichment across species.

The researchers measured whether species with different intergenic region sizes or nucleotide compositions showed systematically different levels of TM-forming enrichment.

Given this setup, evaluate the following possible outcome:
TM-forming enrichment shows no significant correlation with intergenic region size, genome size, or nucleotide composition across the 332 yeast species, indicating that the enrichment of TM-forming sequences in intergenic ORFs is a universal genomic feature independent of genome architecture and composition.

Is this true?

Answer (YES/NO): NO